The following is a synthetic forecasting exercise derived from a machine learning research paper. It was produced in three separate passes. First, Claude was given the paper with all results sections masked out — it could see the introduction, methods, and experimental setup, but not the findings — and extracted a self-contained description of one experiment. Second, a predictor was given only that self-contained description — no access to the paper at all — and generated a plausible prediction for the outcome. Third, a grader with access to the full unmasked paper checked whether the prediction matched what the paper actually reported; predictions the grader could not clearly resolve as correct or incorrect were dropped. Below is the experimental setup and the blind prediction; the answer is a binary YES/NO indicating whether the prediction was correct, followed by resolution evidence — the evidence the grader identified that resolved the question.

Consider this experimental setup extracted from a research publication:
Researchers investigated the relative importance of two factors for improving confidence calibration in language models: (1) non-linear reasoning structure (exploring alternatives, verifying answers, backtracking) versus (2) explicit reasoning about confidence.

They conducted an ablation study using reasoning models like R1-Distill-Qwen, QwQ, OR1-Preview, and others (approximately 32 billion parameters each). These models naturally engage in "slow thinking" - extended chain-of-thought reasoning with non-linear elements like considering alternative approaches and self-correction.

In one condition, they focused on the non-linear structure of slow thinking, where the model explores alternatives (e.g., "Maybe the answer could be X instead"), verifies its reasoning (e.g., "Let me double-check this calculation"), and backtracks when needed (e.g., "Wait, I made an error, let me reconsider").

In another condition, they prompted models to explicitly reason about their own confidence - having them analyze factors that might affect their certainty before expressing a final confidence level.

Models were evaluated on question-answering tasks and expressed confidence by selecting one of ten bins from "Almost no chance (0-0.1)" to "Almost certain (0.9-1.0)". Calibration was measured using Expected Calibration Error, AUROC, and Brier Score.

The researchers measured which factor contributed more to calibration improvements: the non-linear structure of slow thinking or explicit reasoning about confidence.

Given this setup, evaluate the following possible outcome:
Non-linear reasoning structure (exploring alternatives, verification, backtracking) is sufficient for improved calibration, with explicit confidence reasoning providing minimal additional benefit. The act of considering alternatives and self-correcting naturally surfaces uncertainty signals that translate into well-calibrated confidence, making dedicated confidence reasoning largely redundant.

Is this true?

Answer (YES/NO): YES